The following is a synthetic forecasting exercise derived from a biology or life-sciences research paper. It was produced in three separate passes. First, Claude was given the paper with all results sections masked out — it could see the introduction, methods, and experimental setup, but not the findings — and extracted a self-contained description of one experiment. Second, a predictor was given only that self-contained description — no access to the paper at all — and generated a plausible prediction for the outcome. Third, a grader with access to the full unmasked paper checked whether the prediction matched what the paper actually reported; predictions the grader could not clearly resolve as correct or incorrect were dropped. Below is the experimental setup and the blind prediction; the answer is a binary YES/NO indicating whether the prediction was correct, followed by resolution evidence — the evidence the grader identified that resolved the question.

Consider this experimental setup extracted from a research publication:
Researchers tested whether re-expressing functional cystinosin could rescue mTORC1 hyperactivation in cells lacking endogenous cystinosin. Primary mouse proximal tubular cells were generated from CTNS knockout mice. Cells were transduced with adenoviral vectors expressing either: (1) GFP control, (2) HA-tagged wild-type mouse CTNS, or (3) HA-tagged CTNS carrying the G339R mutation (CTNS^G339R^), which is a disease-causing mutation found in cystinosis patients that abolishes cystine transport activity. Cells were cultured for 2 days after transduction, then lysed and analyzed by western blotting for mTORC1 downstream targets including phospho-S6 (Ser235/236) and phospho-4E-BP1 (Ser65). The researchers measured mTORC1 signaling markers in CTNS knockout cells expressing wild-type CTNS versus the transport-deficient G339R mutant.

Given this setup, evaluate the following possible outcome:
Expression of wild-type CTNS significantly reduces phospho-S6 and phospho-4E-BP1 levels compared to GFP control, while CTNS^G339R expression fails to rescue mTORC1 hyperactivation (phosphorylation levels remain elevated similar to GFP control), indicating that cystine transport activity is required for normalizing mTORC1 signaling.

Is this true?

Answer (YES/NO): YES